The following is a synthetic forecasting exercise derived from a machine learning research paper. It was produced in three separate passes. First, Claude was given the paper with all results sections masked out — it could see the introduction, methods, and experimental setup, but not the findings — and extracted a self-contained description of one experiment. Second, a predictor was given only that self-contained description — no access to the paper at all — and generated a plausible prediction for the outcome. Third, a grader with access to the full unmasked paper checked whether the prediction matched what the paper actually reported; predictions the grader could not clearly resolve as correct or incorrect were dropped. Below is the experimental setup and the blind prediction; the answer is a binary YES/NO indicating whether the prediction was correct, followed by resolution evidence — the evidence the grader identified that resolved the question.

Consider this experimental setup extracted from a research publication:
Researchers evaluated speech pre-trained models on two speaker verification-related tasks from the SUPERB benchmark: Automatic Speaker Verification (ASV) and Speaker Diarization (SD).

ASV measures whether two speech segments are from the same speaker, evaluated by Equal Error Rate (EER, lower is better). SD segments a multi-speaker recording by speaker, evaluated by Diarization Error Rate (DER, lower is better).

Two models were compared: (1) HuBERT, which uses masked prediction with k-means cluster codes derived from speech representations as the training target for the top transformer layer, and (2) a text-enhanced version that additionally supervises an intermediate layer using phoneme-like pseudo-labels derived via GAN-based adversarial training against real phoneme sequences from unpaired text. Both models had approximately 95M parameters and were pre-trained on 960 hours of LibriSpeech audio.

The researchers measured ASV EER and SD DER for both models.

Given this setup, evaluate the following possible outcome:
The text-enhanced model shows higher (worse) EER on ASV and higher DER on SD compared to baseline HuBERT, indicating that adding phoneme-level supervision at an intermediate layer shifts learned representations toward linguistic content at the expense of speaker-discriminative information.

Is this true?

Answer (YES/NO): YES